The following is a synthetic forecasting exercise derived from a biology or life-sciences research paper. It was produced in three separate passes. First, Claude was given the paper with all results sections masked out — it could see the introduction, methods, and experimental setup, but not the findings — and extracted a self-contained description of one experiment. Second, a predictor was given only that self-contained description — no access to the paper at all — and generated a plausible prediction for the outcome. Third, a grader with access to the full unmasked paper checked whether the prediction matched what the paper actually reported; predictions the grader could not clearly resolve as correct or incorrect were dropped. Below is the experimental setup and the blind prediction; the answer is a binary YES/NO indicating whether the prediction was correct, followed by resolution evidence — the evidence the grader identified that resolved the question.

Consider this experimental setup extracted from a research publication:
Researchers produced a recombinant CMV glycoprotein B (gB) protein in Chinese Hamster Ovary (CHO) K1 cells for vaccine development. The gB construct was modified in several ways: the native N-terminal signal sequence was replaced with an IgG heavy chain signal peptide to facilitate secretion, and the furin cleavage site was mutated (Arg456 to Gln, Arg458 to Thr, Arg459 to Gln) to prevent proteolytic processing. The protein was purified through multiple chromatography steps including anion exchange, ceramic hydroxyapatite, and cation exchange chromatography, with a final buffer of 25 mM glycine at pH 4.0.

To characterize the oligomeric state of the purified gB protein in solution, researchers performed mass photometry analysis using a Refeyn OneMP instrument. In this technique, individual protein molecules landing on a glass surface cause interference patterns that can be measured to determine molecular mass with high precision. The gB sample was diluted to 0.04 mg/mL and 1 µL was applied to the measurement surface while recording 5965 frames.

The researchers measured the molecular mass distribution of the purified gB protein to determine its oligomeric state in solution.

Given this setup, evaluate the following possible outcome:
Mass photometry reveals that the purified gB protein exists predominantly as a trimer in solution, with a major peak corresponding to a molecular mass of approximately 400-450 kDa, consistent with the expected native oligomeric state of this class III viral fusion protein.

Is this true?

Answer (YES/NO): YES